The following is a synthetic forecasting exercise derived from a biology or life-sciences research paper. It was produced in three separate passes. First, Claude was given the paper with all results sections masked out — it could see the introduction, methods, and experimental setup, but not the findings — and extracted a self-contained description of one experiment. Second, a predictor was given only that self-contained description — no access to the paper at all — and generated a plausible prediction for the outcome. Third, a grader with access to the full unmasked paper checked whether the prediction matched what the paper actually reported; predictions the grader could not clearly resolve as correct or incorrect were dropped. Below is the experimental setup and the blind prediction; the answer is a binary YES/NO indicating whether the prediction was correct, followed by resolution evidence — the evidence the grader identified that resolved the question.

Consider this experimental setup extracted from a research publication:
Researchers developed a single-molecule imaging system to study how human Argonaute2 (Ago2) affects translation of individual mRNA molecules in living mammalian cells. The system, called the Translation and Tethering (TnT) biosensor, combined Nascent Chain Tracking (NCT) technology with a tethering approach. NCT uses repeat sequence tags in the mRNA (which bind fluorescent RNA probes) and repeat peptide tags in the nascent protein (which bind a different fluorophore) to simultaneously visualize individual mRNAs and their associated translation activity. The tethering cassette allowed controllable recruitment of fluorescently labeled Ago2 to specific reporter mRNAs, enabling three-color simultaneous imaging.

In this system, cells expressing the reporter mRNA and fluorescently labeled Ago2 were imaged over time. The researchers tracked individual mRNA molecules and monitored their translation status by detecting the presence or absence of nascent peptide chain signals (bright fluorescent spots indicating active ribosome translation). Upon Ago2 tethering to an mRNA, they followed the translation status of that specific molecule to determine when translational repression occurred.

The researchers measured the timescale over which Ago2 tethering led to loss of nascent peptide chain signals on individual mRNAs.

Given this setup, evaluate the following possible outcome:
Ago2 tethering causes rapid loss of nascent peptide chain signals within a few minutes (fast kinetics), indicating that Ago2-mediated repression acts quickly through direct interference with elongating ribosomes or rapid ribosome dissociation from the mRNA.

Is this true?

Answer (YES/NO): NO